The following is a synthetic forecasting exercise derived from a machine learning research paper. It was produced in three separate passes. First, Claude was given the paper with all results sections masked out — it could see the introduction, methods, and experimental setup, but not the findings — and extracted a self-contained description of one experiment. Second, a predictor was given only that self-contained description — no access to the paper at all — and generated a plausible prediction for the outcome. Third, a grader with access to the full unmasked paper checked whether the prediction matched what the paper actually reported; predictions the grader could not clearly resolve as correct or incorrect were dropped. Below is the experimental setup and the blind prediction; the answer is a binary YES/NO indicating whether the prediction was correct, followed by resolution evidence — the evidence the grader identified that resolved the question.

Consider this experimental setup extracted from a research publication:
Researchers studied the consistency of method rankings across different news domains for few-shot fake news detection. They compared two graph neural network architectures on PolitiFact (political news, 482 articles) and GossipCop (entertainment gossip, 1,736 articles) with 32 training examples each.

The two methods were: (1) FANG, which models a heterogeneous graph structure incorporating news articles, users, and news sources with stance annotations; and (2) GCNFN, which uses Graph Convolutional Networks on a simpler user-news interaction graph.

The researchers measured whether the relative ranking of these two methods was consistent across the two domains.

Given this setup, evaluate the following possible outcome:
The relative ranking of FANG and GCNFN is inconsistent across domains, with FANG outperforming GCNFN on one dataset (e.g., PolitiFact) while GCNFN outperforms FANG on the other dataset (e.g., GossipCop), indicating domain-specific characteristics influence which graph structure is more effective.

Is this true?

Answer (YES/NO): NO